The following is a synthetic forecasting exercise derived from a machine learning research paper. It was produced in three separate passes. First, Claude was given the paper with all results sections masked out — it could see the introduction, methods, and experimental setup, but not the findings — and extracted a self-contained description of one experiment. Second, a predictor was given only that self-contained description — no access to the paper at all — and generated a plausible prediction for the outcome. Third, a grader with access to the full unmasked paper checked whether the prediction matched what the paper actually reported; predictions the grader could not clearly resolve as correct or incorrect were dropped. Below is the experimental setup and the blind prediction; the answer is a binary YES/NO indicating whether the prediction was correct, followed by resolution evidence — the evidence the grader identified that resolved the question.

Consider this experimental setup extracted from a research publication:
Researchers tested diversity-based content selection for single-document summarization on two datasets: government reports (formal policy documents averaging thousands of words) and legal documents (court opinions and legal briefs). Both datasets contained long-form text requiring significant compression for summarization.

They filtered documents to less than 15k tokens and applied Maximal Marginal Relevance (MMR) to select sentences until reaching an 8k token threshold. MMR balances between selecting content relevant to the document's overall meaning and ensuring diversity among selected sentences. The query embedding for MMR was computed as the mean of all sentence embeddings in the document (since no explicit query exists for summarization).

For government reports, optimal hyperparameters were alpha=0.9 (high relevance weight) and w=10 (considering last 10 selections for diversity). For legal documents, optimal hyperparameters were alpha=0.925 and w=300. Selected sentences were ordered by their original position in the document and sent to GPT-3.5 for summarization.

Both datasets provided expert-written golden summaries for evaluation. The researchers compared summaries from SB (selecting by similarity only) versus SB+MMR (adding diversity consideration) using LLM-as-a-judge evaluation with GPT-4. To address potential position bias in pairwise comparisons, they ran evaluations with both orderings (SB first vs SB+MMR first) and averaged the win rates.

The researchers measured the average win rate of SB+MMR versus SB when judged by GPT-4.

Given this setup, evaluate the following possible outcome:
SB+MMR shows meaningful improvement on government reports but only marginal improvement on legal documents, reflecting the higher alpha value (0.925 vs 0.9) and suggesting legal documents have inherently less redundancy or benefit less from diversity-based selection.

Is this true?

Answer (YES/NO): NO